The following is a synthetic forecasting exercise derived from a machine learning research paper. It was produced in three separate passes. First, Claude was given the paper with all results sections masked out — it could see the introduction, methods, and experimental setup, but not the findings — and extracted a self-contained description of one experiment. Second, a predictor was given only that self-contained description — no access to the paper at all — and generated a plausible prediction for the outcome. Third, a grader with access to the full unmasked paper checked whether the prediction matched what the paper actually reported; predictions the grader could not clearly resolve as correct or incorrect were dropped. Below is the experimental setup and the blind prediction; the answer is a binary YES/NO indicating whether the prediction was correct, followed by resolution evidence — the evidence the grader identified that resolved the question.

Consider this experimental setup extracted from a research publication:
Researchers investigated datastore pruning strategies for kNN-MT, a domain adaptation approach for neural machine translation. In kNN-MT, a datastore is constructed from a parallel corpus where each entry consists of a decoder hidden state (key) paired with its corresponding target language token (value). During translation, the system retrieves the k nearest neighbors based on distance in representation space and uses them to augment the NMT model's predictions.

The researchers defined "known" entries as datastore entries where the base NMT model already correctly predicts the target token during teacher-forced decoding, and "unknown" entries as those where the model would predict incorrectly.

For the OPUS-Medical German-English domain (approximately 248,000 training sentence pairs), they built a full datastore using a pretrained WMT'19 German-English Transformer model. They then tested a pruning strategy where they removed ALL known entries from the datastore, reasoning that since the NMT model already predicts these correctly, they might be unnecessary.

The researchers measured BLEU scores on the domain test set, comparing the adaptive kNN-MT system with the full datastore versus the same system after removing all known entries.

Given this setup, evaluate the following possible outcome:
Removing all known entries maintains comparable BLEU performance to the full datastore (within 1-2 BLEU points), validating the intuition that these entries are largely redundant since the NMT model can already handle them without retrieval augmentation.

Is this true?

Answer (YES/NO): NO